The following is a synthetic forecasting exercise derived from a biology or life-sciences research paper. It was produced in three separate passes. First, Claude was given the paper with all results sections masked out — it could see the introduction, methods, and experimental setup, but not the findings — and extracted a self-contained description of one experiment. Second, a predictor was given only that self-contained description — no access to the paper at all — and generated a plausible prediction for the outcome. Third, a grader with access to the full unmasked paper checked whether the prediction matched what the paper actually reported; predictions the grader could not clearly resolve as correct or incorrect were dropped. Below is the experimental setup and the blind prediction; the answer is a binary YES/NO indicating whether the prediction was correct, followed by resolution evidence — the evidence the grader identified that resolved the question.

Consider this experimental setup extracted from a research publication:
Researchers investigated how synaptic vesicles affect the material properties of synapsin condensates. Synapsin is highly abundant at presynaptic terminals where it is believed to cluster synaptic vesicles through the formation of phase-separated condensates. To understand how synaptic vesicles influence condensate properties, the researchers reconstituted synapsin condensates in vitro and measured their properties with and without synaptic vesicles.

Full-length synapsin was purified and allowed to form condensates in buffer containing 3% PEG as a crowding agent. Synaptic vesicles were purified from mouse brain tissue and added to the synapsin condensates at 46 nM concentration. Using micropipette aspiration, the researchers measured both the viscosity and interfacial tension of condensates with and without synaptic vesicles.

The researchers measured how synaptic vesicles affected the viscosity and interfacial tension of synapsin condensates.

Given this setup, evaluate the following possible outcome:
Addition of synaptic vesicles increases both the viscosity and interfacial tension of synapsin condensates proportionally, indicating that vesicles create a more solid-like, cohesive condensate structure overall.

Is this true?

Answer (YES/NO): NO